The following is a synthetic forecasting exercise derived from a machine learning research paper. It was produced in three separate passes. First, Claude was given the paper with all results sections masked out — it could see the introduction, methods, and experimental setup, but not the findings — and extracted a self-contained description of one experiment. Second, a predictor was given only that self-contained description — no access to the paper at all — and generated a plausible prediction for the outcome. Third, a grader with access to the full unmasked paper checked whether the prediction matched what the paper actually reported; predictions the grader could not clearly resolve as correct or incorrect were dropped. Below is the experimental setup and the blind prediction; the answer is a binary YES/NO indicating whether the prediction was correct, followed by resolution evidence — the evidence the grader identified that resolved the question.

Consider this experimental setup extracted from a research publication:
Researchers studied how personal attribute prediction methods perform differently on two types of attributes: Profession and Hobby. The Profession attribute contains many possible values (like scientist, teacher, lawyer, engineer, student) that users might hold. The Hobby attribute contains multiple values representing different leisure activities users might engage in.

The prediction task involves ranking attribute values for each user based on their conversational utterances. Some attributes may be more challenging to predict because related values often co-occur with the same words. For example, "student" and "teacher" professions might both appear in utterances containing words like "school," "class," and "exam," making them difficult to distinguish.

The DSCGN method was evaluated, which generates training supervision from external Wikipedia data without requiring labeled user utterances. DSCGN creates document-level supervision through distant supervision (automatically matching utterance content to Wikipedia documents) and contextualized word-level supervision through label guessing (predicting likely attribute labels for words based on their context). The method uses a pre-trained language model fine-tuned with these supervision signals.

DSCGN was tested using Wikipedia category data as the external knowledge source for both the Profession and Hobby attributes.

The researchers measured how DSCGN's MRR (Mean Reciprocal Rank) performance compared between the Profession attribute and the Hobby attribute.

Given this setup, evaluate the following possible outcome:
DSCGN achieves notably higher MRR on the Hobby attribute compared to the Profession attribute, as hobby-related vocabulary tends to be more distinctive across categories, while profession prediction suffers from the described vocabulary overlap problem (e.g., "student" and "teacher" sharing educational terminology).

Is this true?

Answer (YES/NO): NO